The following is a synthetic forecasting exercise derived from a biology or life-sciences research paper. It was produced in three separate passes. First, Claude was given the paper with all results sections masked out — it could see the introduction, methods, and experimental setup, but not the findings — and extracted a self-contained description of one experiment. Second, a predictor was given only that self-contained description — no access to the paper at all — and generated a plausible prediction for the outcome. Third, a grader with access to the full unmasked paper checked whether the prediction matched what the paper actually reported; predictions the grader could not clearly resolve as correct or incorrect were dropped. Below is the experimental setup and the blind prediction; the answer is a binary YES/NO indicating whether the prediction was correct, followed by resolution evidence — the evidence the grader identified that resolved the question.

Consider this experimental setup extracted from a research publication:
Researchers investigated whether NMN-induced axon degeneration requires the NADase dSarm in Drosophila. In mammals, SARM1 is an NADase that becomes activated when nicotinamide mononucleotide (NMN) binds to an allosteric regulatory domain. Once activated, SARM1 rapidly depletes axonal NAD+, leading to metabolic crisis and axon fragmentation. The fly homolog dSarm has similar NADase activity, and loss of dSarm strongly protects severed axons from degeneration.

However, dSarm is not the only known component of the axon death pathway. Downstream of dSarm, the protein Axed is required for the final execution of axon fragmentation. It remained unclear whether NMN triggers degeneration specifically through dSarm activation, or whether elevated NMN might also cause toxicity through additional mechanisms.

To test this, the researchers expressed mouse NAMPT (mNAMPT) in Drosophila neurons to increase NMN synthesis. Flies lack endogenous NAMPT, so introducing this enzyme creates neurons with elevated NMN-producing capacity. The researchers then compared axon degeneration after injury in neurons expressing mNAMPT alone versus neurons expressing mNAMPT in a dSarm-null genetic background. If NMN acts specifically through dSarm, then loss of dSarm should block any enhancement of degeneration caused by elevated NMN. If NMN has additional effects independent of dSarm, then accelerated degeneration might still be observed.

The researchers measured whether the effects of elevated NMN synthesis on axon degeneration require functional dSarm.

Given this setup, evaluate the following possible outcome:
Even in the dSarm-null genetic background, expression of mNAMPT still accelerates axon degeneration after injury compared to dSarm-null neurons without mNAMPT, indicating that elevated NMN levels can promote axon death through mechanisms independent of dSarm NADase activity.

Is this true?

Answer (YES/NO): NO